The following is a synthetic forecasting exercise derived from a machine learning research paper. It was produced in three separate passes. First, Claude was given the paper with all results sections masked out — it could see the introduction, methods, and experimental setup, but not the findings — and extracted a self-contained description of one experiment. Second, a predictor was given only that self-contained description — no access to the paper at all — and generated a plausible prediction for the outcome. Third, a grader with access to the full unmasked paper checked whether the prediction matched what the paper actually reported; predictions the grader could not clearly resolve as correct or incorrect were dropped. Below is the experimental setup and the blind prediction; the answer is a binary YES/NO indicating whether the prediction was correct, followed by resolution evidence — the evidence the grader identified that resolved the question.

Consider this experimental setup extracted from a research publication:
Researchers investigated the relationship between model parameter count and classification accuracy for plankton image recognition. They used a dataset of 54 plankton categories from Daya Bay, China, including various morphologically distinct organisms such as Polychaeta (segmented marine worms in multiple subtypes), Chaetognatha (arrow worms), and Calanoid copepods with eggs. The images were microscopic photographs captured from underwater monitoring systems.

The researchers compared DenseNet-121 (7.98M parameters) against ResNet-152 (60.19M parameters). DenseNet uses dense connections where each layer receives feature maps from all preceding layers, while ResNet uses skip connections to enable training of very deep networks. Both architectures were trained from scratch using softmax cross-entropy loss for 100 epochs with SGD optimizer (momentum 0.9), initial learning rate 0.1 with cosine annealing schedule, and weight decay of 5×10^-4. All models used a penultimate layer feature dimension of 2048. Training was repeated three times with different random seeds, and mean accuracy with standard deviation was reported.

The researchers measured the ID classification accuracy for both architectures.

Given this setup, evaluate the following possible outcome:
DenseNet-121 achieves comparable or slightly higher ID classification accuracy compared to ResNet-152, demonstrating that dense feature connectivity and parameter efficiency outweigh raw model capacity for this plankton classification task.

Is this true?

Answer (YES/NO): YES